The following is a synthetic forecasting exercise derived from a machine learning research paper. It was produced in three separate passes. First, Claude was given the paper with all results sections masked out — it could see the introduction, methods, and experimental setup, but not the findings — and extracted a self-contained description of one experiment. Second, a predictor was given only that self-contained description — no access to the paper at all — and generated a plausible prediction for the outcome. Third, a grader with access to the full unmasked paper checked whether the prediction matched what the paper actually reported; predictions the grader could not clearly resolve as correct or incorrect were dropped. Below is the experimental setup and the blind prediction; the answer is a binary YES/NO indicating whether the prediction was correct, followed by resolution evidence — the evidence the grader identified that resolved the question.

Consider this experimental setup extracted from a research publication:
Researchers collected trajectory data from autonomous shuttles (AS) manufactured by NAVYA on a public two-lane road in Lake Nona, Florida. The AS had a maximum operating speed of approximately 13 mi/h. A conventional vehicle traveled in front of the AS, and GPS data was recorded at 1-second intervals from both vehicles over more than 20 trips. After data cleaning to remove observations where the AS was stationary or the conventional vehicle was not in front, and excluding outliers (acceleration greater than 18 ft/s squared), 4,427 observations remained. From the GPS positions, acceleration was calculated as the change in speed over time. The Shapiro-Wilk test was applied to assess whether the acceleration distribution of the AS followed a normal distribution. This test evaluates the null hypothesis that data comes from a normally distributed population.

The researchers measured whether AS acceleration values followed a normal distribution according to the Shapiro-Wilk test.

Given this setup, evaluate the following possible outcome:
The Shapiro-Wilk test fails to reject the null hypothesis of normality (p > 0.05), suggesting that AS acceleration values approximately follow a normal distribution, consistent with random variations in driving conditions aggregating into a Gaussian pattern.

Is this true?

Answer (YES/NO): NO